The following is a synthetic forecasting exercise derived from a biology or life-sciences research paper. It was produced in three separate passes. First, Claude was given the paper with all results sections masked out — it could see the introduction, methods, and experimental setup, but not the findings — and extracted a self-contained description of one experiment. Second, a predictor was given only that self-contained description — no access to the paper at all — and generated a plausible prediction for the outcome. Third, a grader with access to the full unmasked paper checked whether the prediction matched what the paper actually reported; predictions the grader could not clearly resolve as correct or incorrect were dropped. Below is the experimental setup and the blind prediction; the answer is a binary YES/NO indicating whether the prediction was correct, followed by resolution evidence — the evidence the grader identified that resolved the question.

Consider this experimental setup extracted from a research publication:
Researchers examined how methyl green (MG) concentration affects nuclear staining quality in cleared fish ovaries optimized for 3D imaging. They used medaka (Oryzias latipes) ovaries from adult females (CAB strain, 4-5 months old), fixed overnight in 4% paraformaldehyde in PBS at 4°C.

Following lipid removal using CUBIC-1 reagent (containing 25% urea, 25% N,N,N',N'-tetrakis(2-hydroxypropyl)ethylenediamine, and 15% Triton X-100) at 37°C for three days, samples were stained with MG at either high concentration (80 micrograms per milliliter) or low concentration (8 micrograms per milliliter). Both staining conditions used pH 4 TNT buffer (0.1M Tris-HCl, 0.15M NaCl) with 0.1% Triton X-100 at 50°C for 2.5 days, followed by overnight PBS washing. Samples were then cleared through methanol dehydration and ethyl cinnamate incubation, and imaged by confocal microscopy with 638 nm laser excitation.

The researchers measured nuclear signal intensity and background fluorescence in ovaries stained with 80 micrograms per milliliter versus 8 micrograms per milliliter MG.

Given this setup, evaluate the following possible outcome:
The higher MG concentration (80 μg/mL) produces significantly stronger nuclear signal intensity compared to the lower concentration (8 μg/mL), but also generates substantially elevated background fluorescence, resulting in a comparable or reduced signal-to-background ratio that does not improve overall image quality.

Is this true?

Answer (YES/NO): NO